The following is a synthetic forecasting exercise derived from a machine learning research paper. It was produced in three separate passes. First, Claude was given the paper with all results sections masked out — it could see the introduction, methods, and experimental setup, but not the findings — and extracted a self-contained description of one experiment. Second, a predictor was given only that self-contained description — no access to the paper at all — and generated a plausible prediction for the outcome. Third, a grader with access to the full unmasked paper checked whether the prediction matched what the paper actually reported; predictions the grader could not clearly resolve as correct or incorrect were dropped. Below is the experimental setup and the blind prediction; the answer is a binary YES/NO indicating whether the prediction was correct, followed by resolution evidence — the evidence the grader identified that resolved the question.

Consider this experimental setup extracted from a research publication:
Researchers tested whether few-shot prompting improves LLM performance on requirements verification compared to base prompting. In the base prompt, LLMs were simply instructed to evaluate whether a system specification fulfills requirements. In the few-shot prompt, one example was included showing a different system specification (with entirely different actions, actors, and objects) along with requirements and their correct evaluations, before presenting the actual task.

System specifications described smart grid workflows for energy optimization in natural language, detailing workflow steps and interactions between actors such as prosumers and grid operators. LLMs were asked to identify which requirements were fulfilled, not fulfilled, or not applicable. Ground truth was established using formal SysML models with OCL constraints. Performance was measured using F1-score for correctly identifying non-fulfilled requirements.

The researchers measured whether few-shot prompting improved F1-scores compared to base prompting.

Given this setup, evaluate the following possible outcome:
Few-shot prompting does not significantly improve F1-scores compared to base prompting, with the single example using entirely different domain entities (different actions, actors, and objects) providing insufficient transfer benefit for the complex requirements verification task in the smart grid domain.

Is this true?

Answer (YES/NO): NO